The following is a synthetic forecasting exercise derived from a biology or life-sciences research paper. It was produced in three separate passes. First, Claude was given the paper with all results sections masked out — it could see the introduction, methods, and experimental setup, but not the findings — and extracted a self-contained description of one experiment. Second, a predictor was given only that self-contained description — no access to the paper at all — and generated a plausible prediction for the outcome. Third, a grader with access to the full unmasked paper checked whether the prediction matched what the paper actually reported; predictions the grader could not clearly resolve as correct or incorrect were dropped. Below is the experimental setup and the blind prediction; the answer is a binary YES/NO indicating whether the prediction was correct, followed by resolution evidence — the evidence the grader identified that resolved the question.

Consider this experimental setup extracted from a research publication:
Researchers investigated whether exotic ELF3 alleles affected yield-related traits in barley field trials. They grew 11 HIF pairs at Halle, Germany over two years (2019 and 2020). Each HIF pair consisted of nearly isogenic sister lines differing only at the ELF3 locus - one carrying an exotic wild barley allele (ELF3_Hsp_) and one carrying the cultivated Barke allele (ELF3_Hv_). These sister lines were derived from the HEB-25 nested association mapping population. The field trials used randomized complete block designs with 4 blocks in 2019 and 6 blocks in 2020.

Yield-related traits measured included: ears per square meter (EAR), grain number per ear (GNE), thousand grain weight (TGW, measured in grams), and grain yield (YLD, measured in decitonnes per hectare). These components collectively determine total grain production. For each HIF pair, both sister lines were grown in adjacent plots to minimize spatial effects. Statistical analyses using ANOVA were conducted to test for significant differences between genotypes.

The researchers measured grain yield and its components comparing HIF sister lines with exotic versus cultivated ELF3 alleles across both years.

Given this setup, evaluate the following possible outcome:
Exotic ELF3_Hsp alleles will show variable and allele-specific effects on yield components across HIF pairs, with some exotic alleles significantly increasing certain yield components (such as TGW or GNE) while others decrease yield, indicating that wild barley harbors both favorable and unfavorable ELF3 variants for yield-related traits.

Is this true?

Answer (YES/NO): YES